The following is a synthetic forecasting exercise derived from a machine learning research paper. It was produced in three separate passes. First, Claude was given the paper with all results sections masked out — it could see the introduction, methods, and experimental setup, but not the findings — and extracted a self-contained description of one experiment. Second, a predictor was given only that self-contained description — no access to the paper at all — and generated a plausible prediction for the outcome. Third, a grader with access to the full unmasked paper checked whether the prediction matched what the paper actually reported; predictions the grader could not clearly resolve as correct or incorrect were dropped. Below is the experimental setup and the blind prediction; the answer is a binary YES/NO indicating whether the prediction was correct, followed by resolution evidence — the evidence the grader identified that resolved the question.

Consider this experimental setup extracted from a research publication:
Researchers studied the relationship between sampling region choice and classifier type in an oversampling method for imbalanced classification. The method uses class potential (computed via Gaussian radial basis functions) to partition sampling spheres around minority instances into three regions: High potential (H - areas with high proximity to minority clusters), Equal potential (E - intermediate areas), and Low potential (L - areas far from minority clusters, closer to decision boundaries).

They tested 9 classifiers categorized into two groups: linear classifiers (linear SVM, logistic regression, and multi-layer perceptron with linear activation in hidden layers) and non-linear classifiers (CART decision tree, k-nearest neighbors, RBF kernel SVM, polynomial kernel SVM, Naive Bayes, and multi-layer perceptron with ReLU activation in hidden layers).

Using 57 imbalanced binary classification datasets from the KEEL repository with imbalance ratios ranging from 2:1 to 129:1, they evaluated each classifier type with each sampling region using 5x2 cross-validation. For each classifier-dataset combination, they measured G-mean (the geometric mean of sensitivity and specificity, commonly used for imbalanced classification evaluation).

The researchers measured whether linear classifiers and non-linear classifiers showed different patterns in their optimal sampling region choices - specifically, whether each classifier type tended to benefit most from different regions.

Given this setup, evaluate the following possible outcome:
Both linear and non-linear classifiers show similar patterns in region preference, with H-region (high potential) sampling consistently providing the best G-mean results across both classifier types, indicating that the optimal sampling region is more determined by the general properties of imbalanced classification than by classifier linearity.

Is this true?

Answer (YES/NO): NO